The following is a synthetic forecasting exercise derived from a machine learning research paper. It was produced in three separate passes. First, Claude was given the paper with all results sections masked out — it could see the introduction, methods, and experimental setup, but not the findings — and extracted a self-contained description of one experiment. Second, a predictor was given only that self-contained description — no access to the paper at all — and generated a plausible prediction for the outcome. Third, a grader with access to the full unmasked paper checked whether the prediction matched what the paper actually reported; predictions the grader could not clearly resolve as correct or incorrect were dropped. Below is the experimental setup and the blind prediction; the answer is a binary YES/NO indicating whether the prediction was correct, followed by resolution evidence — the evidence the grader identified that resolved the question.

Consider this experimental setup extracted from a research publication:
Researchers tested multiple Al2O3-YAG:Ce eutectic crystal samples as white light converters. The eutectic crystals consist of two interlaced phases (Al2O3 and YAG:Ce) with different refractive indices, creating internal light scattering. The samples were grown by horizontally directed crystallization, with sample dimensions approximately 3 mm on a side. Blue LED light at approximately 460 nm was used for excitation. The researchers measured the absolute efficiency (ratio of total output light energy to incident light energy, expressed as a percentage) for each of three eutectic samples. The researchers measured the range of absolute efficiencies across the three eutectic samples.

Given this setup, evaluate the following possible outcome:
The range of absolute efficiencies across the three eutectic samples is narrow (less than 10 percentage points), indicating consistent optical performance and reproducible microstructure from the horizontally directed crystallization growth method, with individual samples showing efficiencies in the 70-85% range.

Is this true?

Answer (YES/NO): NO